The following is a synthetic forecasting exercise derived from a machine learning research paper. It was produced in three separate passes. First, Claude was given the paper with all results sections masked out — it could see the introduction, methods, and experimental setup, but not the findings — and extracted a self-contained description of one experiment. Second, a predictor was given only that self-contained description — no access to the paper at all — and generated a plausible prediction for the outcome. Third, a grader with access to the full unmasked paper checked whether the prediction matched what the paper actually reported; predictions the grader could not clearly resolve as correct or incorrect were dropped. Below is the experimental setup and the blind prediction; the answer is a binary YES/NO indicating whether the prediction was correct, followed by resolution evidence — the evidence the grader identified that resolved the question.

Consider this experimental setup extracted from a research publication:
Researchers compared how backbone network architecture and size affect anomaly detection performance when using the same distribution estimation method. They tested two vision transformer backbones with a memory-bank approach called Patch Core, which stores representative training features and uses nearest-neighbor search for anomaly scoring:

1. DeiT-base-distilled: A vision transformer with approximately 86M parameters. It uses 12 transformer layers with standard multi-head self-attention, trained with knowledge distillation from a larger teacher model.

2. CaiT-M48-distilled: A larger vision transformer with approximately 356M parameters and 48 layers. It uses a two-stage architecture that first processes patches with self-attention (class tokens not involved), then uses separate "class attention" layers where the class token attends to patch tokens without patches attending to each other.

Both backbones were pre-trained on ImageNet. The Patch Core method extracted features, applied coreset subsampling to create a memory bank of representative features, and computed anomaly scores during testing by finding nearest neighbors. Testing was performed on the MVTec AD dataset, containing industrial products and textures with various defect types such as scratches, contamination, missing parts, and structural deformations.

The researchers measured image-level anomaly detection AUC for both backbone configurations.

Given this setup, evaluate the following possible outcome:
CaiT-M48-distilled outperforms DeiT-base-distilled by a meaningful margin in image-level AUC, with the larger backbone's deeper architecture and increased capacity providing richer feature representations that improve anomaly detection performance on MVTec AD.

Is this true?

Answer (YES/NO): YES